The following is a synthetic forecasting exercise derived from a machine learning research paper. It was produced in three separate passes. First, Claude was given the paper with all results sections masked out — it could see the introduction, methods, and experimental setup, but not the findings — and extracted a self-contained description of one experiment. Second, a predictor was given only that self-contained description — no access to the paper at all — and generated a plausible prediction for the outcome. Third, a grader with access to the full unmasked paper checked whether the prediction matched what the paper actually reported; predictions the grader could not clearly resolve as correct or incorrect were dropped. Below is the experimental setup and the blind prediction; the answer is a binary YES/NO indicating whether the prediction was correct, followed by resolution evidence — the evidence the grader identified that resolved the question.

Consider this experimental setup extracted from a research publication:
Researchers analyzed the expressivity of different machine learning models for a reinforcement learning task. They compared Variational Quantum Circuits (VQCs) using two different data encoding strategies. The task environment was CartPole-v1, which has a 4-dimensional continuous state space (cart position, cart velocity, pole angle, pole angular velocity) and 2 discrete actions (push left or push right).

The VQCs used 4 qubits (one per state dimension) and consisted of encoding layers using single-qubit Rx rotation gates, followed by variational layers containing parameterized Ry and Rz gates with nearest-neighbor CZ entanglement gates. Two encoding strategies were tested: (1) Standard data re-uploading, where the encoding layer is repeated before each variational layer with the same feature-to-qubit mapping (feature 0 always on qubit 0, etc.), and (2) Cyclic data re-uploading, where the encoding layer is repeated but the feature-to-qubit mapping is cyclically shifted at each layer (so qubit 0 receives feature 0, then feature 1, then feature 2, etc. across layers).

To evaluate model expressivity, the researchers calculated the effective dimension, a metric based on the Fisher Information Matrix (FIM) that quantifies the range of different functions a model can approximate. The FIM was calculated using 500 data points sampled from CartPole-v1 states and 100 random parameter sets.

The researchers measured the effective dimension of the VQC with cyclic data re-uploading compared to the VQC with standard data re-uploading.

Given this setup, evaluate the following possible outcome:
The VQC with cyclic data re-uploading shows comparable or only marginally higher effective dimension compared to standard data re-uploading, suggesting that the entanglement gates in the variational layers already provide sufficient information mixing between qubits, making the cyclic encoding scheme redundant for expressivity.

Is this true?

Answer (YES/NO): NO